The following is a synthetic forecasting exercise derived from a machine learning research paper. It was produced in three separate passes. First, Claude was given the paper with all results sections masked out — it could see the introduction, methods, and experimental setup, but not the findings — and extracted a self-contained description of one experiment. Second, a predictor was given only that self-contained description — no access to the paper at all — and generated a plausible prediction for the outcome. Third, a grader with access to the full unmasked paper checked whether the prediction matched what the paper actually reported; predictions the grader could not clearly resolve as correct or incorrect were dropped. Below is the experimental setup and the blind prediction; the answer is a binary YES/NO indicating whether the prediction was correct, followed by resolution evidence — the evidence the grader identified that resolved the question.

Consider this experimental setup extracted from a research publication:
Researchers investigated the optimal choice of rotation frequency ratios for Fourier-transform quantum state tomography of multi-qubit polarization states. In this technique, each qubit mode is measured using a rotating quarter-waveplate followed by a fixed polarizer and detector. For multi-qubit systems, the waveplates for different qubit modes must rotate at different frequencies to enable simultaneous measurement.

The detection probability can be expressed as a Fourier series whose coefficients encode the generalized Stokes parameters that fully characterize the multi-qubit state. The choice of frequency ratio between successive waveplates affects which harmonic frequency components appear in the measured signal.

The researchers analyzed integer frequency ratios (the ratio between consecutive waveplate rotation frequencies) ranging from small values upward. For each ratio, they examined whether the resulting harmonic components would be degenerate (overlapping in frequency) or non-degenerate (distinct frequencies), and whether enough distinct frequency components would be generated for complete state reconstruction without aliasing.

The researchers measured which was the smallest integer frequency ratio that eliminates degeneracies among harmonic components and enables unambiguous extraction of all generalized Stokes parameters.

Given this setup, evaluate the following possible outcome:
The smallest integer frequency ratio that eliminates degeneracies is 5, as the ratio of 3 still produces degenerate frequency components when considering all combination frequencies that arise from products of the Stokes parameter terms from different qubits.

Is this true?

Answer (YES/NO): YES